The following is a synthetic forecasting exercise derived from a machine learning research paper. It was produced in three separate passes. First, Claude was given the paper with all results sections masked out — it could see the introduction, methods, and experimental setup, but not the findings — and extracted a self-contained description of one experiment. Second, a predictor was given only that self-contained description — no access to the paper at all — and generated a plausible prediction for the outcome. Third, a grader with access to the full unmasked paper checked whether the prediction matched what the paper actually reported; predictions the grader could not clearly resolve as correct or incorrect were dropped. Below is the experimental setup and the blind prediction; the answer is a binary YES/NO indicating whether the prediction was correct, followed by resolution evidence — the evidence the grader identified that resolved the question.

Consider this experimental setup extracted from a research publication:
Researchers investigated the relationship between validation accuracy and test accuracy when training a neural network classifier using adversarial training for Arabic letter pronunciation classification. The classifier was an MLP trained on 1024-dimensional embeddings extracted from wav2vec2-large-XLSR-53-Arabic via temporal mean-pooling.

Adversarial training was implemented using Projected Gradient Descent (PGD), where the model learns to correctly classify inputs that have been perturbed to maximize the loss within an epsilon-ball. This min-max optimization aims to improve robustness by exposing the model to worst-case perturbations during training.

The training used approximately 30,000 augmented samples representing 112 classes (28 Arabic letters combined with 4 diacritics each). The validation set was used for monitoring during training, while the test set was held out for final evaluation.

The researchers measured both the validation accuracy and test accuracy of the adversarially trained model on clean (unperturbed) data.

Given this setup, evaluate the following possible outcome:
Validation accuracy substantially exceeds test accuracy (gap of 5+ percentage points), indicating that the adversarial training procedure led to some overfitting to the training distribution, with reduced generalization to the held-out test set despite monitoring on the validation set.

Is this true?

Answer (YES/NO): YES